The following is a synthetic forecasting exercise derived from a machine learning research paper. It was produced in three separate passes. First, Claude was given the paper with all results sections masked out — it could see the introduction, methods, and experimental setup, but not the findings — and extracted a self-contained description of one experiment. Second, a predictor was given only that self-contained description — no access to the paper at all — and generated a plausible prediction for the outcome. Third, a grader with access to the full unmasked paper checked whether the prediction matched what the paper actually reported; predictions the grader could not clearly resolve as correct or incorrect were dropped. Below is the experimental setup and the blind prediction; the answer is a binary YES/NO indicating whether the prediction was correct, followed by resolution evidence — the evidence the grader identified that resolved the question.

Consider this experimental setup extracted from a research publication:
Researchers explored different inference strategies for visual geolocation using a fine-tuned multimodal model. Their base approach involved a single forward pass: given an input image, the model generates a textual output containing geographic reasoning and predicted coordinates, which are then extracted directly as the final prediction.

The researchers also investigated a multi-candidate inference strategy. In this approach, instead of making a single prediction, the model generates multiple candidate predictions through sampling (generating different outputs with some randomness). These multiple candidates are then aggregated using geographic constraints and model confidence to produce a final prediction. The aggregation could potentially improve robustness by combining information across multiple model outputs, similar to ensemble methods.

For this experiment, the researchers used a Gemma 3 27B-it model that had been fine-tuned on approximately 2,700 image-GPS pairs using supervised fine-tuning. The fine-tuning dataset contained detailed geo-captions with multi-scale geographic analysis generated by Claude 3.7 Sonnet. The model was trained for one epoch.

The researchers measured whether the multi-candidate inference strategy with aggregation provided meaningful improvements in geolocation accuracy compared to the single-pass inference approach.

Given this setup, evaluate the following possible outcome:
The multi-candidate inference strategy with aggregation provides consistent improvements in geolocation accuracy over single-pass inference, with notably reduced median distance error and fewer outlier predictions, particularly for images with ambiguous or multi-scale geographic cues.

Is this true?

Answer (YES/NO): NO